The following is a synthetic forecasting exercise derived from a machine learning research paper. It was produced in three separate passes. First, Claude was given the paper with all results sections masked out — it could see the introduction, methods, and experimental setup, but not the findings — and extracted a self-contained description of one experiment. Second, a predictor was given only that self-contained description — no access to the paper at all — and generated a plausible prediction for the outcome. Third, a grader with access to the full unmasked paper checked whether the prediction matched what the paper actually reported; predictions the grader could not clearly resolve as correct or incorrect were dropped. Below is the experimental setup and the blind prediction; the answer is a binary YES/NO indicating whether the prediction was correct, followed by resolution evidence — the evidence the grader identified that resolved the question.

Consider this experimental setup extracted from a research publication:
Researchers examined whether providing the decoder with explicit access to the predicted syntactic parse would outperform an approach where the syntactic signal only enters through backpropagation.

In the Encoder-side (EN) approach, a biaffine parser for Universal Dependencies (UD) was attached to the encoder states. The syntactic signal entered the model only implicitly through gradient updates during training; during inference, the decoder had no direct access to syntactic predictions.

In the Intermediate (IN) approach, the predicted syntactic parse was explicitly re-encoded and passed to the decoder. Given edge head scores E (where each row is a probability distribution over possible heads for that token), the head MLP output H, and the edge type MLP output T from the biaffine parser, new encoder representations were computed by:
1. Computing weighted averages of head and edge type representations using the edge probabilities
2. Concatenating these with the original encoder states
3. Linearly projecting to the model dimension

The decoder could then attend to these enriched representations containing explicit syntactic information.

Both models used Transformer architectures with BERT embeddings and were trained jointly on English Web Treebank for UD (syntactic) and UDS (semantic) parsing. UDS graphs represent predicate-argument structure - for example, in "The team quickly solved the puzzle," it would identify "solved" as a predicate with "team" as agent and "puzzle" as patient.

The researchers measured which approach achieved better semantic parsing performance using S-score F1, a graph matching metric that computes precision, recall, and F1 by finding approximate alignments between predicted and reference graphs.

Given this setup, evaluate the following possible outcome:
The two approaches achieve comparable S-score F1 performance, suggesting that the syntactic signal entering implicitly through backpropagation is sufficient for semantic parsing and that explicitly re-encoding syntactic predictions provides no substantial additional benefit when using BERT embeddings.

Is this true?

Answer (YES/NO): NO